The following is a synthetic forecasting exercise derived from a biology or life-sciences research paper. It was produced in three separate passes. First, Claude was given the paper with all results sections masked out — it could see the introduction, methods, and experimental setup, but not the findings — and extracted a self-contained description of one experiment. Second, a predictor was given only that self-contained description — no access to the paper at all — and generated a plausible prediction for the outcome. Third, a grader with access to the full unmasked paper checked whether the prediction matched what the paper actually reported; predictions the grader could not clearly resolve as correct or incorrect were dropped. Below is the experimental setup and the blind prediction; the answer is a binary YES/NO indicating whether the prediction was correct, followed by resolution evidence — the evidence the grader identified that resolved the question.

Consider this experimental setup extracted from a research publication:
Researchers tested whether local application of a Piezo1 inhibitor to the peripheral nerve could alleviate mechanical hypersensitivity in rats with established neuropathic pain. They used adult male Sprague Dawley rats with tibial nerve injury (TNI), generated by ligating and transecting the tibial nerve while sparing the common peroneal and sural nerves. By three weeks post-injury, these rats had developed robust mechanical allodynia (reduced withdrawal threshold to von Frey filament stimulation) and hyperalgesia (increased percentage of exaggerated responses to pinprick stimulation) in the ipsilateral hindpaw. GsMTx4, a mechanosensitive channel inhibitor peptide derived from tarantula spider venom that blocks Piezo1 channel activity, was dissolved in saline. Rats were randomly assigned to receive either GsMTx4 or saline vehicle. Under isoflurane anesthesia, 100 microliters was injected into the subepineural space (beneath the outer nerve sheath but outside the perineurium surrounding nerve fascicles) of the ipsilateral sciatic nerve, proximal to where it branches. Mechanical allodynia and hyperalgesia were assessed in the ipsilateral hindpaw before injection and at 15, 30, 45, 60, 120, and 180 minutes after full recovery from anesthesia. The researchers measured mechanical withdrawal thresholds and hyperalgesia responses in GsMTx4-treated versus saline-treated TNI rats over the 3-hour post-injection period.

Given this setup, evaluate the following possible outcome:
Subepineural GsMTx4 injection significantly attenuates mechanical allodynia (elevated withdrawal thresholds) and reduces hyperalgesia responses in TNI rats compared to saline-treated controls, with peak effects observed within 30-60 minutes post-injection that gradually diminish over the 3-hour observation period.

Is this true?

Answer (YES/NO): YES